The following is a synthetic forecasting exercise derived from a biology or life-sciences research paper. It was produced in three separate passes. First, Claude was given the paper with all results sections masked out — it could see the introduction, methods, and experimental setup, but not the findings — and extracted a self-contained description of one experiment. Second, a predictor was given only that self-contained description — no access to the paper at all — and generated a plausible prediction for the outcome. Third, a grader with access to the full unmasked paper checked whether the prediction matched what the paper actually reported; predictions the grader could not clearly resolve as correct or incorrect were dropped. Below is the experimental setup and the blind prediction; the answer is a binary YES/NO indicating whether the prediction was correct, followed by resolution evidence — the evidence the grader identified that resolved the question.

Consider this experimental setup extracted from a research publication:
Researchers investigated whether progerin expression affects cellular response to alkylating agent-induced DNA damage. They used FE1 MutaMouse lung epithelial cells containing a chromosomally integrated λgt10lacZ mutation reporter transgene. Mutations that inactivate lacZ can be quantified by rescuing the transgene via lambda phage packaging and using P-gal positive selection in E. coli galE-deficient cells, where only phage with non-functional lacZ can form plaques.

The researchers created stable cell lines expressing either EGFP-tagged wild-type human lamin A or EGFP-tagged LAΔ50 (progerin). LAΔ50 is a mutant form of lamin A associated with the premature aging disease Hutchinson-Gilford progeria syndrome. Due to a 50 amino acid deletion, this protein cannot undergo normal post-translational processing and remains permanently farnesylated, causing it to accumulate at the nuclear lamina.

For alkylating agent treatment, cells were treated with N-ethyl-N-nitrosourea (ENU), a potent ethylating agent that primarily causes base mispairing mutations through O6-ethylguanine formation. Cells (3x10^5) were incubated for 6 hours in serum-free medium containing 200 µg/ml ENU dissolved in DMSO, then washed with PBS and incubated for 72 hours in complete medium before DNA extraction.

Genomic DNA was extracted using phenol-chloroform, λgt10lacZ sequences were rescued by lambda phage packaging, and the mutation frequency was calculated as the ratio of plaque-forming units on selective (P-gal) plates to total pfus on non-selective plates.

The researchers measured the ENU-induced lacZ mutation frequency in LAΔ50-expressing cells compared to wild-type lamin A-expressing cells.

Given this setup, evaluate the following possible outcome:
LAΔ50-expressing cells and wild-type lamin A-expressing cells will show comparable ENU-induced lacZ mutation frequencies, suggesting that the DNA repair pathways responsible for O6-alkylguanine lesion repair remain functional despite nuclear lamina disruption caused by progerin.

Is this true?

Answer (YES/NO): NO